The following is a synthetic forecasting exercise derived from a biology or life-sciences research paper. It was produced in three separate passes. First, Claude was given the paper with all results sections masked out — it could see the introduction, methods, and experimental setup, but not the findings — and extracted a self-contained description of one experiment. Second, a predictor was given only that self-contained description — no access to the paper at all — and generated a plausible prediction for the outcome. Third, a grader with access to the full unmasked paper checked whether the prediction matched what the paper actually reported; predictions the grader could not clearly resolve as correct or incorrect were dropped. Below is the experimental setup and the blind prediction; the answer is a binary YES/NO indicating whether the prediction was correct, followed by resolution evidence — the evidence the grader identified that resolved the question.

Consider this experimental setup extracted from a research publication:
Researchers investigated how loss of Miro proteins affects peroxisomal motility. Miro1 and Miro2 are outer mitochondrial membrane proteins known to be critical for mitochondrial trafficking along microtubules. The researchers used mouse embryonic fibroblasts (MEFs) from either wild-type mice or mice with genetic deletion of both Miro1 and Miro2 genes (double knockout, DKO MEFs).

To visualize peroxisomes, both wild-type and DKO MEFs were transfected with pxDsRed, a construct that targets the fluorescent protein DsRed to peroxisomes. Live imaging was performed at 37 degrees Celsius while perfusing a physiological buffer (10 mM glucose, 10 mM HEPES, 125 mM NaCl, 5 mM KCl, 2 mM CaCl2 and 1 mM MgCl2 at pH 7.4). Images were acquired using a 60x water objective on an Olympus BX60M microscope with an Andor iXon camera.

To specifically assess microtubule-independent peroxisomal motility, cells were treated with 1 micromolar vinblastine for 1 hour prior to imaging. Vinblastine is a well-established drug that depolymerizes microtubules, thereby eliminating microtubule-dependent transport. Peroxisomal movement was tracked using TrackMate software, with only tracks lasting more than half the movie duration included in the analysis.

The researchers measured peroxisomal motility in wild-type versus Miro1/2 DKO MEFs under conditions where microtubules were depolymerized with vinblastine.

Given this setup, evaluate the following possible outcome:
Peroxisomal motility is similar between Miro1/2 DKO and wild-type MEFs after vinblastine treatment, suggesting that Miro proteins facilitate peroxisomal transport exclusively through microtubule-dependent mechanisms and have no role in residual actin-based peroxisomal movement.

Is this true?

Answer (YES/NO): NO